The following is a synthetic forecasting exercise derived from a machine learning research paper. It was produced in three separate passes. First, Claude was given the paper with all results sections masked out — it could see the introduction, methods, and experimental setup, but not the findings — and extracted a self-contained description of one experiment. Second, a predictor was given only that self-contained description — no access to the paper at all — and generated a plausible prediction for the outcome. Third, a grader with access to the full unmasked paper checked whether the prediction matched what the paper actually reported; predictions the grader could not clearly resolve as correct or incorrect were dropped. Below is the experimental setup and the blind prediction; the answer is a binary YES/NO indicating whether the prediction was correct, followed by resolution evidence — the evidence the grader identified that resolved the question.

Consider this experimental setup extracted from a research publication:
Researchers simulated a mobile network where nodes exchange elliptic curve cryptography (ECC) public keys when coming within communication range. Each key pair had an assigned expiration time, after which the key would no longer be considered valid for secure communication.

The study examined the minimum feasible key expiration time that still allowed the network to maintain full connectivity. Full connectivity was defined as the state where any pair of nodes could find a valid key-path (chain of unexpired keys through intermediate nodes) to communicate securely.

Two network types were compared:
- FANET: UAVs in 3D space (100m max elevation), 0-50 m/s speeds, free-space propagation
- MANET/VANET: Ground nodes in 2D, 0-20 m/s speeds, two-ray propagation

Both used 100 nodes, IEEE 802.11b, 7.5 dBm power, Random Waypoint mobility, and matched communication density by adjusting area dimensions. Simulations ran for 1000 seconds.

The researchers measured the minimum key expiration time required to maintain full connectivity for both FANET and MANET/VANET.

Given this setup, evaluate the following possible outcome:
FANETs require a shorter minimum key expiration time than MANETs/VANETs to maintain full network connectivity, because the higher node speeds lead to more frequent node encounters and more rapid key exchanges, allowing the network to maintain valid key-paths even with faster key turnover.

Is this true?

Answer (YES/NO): YES